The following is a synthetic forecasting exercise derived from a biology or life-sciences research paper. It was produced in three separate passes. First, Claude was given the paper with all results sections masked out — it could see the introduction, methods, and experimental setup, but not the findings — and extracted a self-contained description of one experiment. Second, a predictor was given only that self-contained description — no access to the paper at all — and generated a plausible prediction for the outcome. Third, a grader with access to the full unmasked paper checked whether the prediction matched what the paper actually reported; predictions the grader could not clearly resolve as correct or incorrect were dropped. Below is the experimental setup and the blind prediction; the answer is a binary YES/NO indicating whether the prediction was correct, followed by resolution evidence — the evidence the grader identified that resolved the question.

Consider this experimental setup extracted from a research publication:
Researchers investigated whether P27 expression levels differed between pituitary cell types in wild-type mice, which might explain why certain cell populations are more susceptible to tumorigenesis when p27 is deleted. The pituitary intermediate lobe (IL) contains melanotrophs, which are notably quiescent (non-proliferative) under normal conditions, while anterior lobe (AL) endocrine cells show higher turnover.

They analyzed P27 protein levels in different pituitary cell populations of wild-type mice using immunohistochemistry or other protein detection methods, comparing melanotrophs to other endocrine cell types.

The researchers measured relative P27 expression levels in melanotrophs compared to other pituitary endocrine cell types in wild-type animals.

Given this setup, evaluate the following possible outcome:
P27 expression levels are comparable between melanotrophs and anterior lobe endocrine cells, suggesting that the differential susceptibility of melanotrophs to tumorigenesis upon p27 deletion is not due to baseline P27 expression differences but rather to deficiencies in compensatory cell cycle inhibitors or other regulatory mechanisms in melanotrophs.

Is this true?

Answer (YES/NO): NO